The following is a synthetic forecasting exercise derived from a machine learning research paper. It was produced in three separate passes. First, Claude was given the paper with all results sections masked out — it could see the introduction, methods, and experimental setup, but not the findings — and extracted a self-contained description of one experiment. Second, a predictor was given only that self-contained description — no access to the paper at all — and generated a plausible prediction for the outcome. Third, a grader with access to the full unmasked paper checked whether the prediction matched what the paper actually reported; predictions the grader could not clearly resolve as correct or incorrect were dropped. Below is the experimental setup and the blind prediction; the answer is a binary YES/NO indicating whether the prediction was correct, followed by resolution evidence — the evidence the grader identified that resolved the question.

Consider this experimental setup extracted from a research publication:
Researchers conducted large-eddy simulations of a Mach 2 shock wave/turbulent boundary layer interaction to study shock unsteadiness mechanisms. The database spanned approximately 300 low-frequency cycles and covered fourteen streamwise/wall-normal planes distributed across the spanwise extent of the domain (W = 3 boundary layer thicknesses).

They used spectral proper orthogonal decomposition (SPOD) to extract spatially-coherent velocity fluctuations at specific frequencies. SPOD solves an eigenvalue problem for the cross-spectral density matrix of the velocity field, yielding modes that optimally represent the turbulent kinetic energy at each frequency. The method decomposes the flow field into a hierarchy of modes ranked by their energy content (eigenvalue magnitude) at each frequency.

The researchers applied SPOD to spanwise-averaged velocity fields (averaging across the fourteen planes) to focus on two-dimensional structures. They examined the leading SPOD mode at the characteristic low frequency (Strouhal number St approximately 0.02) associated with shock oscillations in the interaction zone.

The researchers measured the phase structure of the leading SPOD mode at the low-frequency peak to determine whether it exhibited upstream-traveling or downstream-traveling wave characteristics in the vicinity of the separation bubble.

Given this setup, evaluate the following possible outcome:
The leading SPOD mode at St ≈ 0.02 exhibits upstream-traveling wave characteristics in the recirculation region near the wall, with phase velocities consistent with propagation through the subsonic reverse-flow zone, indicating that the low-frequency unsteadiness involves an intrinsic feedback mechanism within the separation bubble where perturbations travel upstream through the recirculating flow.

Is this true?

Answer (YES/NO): YES